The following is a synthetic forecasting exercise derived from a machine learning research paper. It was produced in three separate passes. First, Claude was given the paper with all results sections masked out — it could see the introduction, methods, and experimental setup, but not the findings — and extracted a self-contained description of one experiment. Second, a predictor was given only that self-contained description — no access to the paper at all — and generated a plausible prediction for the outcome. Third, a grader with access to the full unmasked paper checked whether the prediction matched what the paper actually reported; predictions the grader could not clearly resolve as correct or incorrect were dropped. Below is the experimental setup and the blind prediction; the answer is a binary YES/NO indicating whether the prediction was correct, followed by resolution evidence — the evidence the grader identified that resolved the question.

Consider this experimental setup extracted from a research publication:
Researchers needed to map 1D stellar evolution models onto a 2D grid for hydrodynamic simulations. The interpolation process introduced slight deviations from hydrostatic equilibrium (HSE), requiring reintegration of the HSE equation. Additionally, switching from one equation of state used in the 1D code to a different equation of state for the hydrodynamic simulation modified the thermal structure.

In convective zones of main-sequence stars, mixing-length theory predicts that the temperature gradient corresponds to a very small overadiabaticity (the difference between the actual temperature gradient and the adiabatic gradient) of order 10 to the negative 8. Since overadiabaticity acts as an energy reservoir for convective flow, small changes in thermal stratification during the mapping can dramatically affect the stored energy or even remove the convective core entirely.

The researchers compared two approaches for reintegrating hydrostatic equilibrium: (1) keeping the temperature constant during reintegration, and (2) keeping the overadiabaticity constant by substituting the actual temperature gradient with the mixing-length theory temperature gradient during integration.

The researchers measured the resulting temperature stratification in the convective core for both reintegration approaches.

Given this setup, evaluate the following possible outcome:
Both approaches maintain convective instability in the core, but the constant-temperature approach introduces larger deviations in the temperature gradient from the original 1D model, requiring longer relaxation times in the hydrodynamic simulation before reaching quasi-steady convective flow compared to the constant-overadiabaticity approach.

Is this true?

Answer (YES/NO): NO